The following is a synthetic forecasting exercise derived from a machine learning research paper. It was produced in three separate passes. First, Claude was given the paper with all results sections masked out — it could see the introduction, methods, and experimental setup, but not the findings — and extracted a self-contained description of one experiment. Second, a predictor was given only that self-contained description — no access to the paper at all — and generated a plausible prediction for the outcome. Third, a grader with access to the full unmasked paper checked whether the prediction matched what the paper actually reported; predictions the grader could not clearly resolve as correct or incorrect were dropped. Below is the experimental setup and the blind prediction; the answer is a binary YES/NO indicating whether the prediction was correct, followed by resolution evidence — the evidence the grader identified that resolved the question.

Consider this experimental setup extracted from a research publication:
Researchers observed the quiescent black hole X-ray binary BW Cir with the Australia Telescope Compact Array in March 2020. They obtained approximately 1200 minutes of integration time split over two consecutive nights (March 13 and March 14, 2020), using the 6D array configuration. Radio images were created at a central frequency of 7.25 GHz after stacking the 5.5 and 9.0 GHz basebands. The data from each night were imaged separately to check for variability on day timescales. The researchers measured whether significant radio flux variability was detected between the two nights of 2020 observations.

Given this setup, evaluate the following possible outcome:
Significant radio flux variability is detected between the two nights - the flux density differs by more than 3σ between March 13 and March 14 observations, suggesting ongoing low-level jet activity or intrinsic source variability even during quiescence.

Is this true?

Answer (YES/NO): NO